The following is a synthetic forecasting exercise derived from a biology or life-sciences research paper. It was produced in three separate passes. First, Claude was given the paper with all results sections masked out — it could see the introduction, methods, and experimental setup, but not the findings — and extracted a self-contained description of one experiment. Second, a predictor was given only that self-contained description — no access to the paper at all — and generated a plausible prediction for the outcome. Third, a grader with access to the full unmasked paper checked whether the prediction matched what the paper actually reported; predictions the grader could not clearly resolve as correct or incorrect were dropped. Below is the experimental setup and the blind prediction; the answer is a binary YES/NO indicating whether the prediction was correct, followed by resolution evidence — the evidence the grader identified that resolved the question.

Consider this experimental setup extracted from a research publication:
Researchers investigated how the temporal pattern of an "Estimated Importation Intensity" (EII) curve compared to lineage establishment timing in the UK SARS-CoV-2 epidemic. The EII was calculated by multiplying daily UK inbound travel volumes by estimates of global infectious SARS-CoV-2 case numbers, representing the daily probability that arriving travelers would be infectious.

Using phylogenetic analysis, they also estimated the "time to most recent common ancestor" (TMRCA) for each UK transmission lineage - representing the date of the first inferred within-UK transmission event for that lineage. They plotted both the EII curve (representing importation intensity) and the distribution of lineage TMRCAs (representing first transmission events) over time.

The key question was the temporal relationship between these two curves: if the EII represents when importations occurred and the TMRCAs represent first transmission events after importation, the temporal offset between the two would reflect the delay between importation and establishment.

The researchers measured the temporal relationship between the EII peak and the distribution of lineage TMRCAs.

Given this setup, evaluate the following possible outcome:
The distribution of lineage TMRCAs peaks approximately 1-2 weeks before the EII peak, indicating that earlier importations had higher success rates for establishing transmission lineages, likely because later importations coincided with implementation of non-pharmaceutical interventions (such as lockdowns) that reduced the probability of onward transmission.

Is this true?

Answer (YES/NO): NO